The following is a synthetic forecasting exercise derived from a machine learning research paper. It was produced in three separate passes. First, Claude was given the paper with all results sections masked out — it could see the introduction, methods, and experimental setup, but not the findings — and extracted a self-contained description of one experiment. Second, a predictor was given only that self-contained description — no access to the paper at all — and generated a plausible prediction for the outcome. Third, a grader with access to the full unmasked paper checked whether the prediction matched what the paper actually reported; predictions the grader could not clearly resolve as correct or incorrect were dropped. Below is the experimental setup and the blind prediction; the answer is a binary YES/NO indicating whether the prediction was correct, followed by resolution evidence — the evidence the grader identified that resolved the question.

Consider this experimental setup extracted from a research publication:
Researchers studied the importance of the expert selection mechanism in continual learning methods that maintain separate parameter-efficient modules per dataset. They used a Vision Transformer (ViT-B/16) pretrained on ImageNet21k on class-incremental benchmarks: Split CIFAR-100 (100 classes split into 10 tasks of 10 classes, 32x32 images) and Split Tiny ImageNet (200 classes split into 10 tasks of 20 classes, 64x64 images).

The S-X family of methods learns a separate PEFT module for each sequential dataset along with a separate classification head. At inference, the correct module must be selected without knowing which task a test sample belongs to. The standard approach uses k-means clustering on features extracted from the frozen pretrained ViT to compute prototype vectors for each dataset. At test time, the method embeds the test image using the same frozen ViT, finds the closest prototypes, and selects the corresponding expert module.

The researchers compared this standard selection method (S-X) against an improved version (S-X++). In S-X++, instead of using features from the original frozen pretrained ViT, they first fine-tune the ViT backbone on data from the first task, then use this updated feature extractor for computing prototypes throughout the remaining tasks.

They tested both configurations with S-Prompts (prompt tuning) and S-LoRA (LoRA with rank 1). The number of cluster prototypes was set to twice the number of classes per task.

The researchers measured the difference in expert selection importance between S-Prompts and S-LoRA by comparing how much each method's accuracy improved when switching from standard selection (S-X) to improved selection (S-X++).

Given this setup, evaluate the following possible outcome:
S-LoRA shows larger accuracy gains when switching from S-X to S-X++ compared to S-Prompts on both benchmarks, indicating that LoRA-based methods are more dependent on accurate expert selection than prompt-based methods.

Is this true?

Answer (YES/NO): YES